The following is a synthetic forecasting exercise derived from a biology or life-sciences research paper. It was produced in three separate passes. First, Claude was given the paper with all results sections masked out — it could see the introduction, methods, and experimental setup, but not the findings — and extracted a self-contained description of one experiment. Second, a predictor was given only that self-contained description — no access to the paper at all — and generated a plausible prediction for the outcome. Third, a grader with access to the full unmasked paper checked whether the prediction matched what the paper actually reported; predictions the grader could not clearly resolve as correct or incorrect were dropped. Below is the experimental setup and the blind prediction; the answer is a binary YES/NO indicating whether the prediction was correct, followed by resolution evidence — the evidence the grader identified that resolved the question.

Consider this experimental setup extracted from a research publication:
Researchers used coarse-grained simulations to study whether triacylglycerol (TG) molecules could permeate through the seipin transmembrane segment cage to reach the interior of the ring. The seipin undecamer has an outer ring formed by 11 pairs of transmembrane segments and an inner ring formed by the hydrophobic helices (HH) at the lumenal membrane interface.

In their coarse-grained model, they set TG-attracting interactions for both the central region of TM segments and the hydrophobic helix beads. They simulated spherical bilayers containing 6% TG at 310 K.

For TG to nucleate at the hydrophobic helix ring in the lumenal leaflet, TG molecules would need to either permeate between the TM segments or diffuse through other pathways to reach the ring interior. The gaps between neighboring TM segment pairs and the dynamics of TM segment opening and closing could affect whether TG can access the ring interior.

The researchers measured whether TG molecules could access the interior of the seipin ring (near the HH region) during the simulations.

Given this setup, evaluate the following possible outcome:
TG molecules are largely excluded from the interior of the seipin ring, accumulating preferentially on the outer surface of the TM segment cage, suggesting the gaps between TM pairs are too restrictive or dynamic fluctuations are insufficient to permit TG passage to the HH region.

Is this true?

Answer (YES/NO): NO